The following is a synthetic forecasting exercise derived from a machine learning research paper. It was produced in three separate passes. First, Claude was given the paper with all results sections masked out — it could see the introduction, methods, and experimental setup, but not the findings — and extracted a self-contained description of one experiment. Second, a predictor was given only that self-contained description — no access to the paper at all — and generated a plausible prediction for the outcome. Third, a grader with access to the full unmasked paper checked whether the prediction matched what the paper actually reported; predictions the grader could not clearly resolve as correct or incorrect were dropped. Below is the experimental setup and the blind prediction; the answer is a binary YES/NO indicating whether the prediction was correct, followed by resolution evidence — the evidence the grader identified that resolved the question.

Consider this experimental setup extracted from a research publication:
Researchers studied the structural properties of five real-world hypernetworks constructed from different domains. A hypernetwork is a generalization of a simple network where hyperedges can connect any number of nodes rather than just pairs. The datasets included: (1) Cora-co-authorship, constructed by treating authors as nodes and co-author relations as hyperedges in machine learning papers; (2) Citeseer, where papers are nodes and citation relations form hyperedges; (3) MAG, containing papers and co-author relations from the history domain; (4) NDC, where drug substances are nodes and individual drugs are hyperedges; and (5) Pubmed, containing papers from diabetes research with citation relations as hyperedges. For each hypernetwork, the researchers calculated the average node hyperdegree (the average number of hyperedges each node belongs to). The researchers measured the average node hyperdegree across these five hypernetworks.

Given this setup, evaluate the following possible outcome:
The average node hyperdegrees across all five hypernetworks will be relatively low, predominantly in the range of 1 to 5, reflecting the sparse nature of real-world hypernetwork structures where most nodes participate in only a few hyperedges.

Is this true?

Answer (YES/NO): NO